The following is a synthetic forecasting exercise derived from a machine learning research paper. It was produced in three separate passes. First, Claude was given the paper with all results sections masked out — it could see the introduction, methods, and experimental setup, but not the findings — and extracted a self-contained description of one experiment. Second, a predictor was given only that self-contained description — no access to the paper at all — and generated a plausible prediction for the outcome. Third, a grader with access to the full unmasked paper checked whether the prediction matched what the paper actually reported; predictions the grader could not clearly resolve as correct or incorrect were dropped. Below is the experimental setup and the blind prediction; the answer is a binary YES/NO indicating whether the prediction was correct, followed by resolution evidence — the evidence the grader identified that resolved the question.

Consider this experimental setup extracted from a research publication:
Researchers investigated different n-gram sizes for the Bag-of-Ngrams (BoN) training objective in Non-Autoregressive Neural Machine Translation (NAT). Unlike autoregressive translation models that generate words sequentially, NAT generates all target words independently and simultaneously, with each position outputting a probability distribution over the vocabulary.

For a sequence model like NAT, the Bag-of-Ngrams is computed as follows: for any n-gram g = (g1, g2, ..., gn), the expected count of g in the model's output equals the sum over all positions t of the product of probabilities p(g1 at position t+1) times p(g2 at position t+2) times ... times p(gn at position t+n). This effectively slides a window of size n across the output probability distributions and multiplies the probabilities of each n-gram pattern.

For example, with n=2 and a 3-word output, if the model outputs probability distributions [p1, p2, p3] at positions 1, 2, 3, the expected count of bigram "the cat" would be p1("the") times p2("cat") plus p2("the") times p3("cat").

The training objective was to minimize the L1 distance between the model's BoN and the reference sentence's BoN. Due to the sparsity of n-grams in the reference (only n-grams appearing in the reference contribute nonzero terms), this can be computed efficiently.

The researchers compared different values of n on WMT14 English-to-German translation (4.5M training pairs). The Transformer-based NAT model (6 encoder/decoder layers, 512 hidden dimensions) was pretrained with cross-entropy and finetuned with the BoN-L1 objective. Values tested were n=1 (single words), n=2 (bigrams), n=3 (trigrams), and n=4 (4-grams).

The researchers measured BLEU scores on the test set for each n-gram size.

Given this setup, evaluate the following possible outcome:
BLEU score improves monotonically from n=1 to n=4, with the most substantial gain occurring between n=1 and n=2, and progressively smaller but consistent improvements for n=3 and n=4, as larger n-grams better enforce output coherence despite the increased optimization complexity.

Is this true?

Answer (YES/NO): NO